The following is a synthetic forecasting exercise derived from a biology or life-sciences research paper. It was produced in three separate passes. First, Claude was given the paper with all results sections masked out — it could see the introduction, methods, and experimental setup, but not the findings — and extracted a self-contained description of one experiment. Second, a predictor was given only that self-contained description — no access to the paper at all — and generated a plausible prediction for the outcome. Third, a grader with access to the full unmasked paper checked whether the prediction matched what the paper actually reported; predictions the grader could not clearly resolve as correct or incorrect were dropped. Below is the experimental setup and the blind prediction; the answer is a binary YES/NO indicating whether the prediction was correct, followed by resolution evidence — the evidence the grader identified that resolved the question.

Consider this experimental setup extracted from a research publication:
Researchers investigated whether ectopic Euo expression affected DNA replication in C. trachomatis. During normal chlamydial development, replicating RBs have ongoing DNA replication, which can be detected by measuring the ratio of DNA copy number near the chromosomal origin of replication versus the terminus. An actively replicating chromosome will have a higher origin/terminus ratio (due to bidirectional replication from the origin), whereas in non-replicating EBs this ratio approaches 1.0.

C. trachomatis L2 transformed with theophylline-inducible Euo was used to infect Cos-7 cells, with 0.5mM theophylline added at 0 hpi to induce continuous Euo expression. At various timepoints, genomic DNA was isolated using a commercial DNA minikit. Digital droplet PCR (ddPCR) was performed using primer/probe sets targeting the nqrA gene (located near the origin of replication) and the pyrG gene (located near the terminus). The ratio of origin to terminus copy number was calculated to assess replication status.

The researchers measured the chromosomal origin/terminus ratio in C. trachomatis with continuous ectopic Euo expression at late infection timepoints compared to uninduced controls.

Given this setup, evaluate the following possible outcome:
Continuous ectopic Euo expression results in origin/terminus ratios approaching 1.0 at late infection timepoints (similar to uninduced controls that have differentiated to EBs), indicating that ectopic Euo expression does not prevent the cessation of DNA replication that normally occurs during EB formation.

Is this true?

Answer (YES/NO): YES